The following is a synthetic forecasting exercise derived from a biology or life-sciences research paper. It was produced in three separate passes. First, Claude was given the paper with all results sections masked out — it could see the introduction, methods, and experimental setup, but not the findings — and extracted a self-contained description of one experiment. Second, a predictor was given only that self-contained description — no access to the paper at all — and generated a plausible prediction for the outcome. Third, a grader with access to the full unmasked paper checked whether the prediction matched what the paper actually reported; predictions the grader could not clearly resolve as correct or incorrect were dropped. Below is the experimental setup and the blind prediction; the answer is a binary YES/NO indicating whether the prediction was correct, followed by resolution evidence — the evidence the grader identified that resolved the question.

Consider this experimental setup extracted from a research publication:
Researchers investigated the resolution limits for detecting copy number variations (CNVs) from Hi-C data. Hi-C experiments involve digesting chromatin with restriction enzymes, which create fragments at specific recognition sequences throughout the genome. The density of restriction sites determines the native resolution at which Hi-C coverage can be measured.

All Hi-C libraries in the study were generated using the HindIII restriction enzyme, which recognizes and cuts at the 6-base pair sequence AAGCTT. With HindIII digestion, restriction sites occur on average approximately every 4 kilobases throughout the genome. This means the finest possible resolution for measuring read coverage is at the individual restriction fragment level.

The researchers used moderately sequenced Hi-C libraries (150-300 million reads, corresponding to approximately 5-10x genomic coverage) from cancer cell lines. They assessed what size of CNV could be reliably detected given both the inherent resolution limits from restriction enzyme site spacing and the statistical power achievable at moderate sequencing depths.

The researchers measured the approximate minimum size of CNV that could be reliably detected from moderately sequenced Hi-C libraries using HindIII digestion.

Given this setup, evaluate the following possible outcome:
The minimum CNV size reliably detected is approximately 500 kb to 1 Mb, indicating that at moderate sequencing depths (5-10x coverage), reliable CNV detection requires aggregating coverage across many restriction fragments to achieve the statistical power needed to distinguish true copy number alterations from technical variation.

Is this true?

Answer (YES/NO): NO